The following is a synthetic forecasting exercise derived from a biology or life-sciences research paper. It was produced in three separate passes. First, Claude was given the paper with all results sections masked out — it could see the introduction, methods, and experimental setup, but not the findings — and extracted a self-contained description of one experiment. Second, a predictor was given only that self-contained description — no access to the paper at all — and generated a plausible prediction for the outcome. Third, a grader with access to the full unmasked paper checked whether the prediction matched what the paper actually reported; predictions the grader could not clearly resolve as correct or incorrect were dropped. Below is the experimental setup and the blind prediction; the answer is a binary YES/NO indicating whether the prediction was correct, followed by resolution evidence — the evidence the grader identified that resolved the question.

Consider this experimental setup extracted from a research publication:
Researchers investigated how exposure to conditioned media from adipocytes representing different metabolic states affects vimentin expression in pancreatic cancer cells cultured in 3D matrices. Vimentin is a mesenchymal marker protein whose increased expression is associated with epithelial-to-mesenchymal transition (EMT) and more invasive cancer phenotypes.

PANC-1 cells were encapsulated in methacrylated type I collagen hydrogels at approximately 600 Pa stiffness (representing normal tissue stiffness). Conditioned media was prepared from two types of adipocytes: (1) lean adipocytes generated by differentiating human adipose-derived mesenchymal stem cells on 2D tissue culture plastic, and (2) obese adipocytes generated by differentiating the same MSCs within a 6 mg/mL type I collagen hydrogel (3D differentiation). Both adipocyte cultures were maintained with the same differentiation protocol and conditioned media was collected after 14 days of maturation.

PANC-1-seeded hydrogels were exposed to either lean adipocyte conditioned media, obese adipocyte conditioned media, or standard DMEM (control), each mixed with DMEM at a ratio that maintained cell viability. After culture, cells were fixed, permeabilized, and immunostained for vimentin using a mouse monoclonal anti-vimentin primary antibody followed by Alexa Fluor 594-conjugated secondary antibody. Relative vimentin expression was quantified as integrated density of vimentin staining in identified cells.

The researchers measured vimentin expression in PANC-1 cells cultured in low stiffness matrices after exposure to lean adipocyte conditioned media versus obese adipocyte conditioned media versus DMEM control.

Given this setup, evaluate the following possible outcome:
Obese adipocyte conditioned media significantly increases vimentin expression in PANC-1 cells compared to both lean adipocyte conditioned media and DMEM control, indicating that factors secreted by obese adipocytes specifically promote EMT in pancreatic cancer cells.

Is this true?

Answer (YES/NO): YES